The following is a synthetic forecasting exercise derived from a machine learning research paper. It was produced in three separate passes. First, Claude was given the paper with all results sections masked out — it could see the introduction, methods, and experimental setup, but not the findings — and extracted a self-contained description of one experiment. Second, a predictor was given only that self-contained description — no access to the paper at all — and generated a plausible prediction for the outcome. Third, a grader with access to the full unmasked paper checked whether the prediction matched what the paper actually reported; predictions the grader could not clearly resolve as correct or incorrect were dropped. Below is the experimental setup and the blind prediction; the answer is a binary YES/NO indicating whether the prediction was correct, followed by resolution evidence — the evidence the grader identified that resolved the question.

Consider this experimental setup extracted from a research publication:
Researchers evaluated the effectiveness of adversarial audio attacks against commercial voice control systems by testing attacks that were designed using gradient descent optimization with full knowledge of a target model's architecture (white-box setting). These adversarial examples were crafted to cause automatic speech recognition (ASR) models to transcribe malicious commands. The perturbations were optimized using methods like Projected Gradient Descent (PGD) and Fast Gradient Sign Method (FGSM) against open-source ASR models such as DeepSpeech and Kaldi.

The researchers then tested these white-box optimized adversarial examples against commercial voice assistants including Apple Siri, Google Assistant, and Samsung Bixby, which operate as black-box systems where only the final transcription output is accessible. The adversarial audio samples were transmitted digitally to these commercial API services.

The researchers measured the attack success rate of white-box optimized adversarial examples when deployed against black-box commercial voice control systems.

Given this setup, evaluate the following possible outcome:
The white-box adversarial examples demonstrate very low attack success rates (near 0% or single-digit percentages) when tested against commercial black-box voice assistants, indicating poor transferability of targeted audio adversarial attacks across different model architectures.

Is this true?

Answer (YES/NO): YES